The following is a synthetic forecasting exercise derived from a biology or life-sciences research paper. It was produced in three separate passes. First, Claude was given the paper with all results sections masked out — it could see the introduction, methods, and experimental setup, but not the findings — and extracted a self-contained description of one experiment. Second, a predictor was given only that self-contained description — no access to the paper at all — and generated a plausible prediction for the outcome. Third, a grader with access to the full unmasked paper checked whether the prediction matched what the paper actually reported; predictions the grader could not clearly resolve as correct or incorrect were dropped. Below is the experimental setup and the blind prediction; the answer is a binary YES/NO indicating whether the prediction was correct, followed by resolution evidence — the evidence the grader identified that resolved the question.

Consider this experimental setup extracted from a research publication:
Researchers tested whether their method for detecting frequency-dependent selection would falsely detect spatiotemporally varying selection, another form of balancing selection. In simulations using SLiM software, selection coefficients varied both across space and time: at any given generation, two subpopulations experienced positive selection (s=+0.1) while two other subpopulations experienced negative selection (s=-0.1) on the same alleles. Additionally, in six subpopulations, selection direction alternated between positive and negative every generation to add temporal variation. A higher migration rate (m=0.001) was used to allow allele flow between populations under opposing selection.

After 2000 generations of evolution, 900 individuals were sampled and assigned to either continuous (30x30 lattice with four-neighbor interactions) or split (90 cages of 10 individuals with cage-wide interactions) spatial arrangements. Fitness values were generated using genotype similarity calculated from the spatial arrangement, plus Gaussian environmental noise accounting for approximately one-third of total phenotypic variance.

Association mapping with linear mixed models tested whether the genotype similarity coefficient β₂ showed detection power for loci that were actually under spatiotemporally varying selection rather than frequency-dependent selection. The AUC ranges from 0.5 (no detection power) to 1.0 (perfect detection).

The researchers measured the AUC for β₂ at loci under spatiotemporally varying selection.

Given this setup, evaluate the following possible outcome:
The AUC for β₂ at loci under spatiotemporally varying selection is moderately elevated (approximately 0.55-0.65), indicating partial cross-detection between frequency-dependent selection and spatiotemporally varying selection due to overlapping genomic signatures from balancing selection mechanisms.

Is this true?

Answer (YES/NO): NO